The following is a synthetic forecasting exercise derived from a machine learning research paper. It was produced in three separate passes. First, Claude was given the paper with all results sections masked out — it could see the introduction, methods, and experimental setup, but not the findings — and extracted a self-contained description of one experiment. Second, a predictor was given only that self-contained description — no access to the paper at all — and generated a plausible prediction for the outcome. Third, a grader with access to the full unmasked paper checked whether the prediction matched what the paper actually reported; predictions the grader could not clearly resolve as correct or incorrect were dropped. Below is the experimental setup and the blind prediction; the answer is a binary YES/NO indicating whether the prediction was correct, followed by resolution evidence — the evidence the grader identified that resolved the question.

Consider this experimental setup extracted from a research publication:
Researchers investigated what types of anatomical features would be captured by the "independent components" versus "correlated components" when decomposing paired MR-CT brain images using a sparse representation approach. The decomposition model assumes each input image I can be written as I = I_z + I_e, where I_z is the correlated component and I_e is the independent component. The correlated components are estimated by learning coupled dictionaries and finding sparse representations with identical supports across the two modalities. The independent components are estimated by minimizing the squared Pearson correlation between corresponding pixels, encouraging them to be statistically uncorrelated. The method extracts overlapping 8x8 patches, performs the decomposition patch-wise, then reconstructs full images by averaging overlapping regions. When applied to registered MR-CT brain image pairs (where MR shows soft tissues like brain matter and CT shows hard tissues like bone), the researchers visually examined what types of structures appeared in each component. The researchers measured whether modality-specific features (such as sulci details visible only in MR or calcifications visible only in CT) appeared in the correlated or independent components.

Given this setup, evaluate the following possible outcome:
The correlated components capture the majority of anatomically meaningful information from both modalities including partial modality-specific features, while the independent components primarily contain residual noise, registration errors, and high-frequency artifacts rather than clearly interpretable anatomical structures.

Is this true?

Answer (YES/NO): NO